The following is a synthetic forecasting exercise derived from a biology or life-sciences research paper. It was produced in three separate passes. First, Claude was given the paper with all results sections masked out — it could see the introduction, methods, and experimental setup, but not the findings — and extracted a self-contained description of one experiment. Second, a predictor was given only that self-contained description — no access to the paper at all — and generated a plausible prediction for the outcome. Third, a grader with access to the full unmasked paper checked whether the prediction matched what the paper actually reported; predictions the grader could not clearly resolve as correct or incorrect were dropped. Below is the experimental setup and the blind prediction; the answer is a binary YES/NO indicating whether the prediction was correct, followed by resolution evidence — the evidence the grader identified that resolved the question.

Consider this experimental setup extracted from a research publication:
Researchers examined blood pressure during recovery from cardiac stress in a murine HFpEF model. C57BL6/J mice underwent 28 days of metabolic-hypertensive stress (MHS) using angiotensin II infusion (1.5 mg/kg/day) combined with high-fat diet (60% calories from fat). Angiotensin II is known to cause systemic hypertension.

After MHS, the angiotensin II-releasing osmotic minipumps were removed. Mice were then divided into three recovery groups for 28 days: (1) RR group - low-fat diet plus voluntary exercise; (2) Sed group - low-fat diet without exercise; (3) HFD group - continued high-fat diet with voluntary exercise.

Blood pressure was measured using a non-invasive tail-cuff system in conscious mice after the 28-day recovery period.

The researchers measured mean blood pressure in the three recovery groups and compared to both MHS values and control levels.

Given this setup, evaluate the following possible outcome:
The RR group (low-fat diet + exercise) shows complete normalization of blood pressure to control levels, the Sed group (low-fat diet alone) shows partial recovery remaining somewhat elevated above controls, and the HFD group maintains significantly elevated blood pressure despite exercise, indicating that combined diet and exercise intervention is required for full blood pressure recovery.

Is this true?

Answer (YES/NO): NO